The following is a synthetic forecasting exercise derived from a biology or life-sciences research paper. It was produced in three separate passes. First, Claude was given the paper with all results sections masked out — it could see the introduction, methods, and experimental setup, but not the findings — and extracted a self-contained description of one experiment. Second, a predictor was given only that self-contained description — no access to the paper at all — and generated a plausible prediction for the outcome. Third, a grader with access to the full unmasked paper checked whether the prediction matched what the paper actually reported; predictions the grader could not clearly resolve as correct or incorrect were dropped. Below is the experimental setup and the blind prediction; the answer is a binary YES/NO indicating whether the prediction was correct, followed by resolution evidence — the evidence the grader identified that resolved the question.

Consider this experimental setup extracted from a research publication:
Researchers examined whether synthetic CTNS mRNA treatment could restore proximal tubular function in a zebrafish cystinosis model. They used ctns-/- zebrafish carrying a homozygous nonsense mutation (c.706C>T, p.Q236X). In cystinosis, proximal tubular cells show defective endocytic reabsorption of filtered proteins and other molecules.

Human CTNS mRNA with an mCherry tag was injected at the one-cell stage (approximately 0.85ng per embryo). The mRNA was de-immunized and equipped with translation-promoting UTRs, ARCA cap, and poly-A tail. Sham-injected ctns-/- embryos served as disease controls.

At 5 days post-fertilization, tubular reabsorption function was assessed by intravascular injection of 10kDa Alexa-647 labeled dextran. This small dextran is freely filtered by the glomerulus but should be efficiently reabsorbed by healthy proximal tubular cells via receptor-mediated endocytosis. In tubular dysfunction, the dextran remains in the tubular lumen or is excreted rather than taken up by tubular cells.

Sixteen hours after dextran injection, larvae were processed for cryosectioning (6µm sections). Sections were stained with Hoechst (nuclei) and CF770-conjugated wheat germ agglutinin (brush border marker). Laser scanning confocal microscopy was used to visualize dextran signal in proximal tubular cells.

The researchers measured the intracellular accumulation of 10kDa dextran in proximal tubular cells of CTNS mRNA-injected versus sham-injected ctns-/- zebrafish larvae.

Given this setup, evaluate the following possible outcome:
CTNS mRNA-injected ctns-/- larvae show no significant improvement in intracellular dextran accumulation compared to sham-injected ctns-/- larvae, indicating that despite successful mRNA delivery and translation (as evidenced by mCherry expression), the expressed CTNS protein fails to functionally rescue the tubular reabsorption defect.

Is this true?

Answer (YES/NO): NO